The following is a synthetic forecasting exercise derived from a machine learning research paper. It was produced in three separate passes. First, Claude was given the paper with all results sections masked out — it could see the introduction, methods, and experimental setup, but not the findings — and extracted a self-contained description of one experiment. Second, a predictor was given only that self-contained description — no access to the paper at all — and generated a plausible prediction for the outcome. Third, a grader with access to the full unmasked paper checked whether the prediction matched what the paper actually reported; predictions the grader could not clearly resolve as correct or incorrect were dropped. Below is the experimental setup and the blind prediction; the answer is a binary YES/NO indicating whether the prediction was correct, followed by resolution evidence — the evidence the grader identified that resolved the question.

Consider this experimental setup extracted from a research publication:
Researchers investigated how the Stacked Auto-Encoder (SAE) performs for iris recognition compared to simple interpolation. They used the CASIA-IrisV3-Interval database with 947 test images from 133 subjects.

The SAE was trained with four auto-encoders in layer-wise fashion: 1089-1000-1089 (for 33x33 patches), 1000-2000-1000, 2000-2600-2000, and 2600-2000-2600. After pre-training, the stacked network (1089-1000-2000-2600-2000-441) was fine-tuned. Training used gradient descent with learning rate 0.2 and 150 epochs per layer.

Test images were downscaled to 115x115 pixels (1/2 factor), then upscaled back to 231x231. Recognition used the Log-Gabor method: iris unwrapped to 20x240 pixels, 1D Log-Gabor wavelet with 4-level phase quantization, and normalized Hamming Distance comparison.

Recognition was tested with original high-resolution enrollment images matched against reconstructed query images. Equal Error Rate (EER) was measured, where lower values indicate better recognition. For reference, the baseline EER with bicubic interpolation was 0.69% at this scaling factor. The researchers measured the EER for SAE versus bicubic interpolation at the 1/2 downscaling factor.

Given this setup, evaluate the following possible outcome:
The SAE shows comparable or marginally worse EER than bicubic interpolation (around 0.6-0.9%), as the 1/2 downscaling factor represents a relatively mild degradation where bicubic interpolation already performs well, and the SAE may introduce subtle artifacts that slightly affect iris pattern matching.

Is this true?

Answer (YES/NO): NO